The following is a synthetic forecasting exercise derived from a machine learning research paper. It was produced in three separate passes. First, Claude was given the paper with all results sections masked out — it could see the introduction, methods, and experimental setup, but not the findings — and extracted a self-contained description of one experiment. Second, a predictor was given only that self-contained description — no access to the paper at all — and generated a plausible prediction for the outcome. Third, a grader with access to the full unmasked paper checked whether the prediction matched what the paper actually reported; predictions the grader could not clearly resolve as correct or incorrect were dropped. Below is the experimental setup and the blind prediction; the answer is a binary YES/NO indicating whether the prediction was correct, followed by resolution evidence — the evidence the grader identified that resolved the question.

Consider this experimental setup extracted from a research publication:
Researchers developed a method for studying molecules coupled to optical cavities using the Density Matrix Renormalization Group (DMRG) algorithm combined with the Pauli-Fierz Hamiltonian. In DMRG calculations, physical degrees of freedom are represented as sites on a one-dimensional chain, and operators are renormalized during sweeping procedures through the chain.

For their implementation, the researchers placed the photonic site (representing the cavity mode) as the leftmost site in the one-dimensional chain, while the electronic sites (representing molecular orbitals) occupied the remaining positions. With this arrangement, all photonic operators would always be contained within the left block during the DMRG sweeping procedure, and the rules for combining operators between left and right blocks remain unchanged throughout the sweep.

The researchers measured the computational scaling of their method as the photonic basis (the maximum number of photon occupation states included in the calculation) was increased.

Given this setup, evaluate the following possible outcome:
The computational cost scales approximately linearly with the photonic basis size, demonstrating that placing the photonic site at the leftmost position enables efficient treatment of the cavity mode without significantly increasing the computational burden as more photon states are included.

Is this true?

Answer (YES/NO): NO